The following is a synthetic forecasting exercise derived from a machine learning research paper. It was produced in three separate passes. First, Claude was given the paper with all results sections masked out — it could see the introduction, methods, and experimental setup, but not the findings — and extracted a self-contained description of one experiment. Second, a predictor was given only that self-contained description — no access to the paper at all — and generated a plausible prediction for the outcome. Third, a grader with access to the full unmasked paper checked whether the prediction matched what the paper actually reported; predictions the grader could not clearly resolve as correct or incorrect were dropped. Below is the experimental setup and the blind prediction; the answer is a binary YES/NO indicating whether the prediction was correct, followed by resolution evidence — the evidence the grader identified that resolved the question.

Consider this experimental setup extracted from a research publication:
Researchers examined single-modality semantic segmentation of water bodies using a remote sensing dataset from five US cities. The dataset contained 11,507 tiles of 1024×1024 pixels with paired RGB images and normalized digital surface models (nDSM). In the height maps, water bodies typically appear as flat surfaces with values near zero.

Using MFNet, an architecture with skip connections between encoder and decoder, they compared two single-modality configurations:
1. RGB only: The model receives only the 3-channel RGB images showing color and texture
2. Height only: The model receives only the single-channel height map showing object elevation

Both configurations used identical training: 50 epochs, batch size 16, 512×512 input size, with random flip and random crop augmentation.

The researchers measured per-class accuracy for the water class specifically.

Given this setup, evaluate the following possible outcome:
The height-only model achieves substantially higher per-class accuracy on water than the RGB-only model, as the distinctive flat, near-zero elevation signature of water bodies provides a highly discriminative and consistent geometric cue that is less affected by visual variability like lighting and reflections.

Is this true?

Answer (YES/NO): NO